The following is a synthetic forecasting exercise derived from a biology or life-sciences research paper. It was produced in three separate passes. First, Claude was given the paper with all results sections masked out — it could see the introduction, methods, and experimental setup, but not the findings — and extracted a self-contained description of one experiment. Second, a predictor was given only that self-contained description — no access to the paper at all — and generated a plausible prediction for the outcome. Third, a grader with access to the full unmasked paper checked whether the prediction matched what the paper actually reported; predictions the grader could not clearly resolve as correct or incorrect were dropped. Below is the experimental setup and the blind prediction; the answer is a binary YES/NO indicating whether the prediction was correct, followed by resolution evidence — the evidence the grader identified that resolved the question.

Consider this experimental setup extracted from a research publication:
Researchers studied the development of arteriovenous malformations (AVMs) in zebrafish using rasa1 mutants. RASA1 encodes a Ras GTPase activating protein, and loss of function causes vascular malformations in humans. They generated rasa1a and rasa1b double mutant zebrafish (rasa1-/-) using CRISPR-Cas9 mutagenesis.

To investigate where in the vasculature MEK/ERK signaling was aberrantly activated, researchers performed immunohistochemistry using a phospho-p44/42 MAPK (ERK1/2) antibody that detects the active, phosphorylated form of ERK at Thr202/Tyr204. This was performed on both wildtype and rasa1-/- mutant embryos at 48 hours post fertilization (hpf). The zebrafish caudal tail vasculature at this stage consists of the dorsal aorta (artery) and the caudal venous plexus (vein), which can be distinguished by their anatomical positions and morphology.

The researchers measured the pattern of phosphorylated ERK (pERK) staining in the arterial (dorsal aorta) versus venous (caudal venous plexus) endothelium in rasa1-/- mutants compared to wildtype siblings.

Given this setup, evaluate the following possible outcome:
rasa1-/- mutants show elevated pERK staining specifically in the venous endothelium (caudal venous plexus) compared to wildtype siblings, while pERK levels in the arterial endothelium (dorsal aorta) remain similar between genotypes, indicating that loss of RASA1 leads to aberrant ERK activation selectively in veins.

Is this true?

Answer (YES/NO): NO